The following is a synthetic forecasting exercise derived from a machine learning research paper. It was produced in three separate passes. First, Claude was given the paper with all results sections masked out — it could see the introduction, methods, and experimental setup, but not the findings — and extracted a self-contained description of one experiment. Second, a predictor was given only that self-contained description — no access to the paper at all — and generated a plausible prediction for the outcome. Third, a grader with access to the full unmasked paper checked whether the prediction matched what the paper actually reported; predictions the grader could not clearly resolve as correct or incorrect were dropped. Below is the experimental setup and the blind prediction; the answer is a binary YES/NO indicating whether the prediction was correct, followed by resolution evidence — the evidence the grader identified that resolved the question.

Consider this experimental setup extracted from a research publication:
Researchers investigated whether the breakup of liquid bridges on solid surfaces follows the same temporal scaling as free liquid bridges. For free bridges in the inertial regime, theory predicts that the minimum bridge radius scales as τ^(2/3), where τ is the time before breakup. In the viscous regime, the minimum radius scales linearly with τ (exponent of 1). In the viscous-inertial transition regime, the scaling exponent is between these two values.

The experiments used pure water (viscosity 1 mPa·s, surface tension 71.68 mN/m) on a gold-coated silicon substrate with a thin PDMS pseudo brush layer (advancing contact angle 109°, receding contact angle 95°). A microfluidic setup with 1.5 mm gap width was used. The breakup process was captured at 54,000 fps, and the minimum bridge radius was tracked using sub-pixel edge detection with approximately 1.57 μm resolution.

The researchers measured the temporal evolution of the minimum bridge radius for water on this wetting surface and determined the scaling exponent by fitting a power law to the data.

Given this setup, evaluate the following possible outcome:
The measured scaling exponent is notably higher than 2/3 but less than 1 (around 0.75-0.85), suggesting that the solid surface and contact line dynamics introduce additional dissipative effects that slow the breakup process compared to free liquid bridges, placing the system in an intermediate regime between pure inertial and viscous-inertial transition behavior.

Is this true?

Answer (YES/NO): NO